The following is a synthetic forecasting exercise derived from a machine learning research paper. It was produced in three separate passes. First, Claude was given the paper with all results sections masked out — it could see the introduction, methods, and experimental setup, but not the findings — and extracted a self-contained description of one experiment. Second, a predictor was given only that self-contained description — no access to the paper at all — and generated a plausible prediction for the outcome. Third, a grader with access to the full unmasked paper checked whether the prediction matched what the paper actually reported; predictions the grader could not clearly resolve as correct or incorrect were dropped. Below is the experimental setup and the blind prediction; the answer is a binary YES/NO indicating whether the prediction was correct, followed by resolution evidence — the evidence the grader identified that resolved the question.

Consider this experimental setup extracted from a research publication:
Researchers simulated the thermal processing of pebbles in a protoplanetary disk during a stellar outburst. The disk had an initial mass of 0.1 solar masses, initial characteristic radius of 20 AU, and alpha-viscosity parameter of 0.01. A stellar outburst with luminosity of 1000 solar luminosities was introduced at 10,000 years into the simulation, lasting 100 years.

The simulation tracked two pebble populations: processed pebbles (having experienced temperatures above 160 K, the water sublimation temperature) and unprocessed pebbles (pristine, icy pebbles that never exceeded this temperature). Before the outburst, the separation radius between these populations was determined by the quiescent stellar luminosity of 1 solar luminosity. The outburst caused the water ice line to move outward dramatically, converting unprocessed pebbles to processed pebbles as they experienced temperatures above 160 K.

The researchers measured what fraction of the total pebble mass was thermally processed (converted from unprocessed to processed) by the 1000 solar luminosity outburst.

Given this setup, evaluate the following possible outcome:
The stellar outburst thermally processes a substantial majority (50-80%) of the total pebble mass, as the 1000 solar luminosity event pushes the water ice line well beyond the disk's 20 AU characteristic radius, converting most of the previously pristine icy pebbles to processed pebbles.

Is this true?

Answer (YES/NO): YES